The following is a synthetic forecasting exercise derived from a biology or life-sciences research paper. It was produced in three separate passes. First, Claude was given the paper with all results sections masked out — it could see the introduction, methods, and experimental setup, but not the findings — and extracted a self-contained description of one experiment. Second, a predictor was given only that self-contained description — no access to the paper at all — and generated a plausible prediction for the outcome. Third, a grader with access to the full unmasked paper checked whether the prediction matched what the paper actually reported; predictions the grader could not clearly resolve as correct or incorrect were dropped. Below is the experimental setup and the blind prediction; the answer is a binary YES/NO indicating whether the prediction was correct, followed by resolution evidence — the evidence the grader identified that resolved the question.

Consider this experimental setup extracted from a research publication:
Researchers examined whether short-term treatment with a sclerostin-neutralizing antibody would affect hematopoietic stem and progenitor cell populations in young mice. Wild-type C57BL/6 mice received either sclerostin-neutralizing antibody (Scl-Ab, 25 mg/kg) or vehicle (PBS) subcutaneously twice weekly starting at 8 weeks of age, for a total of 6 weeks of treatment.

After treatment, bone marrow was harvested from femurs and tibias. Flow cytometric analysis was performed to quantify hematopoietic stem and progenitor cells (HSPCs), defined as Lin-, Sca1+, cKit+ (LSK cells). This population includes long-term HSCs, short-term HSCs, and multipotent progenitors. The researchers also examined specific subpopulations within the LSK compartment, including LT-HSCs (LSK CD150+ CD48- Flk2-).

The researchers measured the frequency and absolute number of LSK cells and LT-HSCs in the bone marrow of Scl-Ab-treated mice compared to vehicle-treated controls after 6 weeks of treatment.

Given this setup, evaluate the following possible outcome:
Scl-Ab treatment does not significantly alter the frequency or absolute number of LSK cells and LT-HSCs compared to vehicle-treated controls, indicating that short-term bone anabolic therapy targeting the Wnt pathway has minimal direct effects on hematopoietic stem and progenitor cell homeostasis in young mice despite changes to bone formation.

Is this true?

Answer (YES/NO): YES